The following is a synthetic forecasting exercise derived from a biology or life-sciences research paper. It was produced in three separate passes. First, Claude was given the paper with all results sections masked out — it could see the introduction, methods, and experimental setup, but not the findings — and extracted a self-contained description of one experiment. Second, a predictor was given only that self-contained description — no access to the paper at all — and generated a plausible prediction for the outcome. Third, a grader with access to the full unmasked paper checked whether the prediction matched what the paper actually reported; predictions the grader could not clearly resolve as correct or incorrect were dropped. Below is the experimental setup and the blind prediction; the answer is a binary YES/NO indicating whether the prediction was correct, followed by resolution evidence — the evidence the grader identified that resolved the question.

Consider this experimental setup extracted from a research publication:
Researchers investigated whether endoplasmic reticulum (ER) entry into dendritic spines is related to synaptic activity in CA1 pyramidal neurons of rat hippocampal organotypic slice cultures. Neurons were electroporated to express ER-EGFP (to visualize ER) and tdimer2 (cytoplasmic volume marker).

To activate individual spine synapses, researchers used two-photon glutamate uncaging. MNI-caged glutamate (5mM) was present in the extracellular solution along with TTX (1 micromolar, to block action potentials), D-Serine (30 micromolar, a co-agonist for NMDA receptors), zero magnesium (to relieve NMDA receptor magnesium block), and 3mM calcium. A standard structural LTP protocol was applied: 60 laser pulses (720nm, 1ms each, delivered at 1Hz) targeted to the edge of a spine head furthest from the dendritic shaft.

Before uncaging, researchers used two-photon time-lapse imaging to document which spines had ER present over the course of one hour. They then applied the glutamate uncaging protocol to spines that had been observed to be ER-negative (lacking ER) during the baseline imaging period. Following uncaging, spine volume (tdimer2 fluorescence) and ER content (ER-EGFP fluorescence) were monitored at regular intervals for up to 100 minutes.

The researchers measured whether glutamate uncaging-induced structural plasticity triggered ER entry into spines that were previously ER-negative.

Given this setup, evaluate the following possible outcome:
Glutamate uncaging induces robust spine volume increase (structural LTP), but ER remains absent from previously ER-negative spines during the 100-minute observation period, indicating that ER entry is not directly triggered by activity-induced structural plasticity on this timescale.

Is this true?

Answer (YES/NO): NO